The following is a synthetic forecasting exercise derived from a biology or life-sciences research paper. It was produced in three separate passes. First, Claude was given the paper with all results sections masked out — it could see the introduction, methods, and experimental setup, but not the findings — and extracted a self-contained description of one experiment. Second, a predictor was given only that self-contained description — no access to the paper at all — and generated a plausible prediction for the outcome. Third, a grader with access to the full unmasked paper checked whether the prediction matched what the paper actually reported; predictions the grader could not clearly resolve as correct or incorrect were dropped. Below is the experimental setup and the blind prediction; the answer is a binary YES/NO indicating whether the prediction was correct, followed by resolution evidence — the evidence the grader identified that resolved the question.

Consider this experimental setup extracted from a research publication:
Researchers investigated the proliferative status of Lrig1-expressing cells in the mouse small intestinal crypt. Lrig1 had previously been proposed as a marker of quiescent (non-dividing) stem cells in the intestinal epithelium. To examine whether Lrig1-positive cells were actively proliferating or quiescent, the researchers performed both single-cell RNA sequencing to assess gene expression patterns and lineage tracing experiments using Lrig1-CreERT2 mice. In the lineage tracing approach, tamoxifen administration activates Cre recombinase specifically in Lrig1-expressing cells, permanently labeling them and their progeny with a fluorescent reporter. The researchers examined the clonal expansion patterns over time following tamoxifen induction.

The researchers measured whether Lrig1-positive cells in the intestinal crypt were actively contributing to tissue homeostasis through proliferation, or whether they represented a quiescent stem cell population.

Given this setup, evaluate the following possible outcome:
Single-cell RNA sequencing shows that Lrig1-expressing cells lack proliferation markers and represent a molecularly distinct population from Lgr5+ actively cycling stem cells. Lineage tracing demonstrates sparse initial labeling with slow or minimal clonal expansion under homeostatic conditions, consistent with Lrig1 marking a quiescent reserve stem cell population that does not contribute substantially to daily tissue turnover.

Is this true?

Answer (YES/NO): NO